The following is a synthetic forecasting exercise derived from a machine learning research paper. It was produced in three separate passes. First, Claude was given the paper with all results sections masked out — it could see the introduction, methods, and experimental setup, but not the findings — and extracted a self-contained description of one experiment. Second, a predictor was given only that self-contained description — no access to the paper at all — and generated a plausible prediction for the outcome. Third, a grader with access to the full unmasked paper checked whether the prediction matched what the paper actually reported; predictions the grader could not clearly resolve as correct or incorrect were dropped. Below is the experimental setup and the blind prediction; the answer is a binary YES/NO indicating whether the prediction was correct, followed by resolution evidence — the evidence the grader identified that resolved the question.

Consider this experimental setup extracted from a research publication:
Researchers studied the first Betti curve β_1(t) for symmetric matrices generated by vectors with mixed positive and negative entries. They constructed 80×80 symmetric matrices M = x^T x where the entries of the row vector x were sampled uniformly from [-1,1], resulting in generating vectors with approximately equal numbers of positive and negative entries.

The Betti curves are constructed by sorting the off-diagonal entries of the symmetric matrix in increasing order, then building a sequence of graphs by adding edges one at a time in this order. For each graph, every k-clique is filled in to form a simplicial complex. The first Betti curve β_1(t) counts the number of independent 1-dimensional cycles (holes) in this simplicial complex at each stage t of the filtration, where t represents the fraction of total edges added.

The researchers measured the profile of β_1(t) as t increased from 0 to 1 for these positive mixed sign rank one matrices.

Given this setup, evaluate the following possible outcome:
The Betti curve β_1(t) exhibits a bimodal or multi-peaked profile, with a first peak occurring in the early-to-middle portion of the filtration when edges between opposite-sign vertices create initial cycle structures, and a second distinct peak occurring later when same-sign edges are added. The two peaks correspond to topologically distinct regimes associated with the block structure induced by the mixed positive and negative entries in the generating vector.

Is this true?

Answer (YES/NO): NO